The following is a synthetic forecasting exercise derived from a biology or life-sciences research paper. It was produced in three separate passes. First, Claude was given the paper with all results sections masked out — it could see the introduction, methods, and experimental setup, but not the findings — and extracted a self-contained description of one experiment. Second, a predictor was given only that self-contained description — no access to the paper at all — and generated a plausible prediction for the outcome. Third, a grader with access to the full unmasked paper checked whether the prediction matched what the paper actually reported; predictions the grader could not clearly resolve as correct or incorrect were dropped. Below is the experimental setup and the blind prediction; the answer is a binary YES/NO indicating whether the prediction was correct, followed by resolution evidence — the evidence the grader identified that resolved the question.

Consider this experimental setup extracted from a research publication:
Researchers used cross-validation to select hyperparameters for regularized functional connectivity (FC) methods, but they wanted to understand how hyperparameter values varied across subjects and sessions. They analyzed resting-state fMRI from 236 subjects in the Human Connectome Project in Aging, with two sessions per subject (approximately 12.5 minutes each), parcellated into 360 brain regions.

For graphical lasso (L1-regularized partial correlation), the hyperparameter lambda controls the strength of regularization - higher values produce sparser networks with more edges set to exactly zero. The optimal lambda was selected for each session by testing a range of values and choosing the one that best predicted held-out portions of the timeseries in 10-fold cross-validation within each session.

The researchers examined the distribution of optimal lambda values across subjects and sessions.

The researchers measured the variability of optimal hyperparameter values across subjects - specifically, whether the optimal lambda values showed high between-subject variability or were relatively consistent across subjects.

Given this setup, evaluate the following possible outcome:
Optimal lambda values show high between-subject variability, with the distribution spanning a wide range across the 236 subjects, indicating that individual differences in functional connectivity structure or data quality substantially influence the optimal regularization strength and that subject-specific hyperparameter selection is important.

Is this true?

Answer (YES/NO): NO